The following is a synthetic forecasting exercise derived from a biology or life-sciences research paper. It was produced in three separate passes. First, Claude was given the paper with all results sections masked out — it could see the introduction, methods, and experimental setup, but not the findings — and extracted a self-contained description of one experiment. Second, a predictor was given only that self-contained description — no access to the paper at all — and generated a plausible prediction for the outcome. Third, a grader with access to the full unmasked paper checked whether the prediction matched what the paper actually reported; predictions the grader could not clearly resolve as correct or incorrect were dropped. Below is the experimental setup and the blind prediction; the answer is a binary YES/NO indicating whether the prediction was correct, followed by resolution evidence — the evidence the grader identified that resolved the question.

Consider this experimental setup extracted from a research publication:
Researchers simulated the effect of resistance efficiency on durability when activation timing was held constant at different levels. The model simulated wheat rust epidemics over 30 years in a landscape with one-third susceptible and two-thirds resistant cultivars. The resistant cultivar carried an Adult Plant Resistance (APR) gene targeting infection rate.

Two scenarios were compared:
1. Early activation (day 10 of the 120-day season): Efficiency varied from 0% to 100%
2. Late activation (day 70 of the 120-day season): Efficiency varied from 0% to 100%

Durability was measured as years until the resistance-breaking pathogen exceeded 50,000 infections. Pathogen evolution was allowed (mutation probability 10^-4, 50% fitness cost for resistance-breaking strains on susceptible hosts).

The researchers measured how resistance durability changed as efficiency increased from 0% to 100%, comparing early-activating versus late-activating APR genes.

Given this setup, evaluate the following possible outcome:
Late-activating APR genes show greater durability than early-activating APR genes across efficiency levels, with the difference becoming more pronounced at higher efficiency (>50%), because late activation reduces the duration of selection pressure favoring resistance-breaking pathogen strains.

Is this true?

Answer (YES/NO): YES